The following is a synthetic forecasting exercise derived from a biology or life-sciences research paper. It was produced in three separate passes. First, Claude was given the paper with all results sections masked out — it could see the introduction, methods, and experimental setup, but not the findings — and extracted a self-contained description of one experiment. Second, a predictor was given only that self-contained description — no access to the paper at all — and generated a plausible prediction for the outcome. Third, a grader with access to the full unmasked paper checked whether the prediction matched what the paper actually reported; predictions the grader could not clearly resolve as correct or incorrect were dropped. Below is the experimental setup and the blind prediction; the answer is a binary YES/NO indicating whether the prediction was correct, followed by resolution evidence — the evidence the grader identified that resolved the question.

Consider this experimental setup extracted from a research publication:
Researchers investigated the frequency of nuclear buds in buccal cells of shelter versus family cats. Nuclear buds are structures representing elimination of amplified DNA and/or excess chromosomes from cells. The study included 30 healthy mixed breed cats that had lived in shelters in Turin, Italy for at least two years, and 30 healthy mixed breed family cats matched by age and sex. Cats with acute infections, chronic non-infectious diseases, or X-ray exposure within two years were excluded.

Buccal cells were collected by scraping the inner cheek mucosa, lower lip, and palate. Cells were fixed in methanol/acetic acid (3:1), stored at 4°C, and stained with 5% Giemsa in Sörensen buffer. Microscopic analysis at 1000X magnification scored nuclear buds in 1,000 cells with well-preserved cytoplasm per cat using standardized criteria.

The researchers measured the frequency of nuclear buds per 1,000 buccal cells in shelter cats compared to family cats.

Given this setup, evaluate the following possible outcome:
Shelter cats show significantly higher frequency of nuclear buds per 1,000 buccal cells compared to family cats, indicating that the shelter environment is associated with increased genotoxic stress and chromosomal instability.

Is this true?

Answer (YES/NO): YES